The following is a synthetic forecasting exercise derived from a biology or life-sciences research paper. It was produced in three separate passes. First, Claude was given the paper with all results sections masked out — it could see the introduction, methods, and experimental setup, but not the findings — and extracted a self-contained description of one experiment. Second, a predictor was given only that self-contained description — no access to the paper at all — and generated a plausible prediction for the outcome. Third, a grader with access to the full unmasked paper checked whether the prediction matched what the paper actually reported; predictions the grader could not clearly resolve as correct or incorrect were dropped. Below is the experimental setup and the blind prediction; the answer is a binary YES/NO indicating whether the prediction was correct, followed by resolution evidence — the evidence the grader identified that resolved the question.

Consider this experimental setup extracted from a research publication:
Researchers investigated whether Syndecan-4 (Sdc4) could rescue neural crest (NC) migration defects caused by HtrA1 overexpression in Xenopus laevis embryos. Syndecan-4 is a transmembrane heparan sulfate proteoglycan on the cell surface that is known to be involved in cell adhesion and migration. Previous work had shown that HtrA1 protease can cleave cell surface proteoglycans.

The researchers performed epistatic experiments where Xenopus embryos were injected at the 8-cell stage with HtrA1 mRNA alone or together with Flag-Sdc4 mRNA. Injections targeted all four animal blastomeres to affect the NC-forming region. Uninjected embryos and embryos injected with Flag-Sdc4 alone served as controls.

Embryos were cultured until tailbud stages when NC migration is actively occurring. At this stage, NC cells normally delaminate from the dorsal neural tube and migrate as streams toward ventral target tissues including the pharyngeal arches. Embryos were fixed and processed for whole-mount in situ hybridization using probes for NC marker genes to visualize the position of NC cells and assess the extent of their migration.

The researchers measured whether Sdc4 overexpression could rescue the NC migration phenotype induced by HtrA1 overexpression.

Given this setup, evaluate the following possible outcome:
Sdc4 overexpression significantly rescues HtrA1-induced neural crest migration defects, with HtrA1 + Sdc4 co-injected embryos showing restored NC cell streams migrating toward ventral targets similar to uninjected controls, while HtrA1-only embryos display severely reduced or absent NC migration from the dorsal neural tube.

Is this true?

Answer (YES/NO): NO